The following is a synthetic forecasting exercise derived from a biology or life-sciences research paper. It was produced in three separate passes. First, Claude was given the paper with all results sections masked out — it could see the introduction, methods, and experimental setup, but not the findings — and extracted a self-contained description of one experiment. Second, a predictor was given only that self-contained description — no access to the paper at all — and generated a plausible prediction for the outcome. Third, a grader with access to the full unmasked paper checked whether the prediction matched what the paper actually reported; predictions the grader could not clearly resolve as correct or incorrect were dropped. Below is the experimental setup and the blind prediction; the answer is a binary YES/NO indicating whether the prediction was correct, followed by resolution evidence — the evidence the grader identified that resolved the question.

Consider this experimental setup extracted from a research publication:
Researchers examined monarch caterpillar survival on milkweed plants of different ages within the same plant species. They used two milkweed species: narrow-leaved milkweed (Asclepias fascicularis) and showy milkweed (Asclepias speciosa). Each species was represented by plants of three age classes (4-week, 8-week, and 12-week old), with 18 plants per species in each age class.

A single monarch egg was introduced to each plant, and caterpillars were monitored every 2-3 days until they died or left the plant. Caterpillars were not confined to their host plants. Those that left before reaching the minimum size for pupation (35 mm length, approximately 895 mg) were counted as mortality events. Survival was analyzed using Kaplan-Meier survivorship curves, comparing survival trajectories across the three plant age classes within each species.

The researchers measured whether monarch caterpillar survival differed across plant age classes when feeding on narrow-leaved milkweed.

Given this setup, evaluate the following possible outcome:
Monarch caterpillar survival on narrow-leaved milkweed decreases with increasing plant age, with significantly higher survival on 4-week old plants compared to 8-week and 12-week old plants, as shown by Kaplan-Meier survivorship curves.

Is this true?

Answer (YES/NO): NO